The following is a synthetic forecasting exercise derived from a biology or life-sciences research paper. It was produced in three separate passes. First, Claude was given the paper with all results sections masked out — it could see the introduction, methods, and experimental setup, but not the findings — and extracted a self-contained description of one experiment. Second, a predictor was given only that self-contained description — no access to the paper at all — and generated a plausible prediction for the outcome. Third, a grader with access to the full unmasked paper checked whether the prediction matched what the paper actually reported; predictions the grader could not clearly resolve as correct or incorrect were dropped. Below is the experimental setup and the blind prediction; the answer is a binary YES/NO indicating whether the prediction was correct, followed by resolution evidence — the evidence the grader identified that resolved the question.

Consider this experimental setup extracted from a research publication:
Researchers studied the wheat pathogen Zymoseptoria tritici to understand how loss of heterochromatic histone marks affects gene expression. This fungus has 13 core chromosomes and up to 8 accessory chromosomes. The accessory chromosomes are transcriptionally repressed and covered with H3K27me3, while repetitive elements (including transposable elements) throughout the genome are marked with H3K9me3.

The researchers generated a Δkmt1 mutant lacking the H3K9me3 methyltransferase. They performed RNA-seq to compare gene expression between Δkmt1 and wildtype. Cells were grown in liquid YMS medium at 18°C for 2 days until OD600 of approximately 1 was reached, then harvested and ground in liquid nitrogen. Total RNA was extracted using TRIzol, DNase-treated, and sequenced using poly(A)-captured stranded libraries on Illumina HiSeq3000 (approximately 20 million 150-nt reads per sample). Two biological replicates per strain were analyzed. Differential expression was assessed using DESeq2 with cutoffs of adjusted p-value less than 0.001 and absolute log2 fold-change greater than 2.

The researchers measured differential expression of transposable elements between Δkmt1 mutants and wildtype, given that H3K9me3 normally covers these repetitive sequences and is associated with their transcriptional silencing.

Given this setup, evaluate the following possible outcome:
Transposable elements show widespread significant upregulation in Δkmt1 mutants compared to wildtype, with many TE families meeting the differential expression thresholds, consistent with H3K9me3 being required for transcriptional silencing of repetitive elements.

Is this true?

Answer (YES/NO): YES